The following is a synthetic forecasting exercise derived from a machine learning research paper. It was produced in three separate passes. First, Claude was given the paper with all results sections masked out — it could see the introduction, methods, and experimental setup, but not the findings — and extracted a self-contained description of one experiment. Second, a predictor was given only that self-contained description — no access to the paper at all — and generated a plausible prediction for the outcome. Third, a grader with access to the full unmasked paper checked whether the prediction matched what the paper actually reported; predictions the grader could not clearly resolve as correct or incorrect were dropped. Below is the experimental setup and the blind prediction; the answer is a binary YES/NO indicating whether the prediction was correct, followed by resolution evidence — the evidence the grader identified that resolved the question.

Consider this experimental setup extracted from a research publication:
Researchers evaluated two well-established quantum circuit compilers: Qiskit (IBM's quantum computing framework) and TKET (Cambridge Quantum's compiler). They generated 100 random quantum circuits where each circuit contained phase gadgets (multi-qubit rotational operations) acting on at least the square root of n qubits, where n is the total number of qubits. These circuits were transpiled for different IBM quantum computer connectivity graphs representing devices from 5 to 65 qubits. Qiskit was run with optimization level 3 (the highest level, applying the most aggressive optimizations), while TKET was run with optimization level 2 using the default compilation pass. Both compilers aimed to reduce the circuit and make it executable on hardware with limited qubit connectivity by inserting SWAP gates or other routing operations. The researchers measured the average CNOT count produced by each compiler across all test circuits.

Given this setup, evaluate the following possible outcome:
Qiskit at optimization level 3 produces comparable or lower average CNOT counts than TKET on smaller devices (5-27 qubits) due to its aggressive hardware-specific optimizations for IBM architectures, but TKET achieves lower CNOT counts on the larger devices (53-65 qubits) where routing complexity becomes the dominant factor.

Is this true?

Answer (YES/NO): NO